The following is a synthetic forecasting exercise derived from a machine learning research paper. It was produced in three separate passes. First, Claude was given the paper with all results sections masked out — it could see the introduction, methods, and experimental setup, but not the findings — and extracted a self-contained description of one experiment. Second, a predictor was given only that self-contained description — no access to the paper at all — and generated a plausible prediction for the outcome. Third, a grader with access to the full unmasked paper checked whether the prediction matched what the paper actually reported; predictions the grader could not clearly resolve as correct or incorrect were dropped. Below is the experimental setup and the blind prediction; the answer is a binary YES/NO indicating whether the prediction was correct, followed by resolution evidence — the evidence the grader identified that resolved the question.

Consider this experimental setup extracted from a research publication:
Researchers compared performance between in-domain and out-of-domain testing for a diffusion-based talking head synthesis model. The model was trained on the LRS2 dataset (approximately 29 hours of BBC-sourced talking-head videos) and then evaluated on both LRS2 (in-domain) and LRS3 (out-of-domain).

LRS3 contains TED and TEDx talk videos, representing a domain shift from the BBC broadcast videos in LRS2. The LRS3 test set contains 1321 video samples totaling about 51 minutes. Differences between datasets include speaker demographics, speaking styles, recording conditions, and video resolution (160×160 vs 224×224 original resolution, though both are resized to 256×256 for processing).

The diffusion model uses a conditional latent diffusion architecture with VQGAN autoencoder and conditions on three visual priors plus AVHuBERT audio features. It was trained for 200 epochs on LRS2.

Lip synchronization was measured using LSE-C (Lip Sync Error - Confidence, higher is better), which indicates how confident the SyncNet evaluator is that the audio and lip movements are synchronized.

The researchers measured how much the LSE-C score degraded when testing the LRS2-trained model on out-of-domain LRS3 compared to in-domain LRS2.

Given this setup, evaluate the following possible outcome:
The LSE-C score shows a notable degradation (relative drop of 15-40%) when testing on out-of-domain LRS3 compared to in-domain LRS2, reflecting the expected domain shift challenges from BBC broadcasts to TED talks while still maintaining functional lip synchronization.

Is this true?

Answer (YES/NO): NO